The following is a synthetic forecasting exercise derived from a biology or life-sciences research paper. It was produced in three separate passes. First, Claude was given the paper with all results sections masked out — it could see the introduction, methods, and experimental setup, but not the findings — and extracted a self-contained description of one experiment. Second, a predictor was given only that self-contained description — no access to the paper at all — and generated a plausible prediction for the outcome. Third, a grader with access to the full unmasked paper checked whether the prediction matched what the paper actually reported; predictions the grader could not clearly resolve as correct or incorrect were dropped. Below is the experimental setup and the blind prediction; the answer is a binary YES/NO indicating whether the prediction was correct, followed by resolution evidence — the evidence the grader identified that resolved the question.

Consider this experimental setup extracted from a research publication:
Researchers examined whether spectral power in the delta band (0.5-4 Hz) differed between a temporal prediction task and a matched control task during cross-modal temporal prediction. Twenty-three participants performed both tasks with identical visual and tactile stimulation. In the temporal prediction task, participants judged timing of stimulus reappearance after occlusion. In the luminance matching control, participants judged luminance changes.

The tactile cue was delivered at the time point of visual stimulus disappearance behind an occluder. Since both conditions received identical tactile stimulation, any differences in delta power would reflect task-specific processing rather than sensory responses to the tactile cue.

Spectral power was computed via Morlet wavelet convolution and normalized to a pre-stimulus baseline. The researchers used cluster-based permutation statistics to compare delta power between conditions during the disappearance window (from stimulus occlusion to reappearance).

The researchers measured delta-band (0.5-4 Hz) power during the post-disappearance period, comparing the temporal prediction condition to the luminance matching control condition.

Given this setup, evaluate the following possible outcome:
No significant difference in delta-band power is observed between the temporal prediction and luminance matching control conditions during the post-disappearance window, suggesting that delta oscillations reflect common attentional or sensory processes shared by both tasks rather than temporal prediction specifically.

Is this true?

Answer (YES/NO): YES